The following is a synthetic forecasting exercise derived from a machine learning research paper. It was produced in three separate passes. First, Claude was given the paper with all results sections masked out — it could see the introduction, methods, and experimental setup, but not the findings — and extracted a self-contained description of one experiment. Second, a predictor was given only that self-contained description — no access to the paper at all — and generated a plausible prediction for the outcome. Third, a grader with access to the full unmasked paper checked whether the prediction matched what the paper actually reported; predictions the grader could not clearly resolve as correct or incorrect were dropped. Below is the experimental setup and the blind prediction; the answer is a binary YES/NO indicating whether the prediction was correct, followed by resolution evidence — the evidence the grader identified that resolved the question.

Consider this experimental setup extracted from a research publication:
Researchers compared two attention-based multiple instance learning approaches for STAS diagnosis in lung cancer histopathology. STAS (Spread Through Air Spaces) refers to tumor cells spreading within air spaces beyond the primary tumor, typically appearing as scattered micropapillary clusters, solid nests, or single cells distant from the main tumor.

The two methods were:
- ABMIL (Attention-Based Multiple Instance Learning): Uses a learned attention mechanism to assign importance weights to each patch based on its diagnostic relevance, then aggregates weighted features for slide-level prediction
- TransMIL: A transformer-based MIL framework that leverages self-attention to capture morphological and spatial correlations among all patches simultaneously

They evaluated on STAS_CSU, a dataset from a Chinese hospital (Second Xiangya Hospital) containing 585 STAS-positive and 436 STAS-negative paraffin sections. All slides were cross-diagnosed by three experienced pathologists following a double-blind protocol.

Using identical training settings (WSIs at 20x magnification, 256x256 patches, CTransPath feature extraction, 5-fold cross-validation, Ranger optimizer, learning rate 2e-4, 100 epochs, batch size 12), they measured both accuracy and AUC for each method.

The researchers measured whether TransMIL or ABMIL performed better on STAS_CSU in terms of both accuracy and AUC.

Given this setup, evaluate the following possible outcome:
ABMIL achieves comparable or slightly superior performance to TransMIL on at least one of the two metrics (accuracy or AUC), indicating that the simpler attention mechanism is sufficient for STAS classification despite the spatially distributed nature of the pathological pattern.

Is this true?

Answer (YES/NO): YES